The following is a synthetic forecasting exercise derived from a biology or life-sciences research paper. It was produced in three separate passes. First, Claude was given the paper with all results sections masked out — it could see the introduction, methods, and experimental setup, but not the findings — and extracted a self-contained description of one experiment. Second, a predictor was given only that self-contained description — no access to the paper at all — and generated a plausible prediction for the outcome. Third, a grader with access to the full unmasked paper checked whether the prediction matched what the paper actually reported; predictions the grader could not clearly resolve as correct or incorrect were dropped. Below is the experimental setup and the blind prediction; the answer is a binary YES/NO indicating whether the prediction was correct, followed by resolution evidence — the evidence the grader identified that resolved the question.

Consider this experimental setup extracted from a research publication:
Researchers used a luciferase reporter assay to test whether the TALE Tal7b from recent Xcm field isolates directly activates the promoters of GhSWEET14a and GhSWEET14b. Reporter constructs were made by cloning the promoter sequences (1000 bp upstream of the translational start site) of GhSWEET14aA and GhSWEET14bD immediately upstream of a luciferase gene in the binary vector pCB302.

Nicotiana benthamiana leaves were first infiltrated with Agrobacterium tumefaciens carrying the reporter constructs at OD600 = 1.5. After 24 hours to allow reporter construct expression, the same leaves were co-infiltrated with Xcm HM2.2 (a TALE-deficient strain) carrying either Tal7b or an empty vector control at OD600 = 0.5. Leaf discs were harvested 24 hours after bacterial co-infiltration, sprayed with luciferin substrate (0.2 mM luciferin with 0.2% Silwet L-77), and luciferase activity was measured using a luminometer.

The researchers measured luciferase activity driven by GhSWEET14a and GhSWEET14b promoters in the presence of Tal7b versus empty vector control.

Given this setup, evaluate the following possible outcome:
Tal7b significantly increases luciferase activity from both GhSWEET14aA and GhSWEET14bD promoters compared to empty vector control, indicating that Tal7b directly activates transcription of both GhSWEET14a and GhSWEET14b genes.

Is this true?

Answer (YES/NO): YES